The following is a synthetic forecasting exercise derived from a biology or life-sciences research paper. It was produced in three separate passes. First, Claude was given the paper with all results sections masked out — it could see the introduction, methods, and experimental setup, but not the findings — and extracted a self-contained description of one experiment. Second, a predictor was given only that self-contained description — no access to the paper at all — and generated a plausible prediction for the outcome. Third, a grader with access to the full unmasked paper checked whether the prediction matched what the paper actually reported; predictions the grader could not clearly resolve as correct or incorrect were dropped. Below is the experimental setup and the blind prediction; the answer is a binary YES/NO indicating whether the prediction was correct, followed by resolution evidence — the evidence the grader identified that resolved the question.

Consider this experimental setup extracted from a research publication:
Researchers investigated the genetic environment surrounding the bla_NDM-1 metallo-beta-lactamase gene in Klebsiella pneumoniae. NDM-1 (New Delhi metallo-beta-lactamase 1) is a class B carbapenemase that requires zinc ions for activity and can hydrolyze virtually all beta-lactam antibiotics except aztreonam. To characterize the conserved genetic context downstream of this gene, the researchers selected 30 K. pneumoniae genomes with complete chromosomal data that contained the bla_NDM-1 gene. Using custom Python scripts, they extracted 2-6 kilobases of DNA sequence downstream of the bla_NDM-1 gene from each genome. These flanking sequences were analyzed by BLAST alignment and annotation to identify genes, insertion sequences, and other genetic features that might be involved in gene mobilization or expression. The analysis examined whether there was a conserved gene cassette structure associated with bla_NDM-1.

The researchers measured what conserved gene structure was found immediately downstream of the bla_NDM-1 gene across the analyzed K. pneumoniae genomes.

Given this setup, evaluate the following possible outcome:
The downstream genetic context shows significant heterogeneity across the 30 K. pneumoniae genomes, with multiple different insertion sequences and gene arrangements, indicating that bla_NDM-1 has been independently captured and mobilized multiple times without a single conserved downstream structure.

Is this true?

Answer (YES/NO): NO